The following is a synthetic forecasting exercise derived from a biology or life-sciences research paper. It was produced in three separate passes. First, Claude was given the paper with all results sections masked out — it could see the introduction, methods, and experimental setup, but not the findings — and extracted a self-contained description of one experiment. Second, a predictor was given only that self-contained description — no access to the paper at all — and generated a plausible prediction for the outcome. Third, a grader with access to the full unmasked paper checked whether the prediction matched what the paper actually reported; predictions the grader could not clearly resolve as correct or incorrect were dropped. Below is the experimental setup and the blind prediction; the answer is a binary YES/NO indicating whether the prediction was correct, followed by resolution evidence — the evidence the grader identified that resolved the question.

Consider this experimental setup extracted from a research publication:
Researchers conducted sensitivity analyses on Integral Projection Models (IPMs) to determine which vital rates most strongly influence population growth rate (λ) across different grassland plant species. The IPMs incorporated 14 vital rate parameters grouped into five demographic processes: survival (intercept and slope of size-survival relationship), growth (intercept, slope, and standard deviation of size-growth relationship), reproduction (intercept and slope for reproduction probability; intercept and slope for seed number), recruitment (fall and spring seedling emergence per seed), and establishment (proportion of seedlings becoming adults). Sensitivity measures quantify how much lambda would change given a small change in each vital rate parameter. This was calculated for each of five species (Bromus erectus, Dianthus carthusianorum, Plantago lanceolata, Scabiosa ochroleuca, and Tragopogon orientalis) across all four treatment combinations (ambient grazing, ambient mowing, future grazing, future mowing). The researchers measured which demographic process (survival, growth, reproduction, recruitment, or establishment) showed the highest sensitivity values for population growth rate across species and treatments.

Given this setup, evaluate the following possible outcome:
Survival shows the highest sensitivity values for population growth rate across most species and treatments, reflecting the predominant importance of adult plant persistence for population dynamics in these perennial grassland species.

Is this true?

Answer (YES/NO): NO